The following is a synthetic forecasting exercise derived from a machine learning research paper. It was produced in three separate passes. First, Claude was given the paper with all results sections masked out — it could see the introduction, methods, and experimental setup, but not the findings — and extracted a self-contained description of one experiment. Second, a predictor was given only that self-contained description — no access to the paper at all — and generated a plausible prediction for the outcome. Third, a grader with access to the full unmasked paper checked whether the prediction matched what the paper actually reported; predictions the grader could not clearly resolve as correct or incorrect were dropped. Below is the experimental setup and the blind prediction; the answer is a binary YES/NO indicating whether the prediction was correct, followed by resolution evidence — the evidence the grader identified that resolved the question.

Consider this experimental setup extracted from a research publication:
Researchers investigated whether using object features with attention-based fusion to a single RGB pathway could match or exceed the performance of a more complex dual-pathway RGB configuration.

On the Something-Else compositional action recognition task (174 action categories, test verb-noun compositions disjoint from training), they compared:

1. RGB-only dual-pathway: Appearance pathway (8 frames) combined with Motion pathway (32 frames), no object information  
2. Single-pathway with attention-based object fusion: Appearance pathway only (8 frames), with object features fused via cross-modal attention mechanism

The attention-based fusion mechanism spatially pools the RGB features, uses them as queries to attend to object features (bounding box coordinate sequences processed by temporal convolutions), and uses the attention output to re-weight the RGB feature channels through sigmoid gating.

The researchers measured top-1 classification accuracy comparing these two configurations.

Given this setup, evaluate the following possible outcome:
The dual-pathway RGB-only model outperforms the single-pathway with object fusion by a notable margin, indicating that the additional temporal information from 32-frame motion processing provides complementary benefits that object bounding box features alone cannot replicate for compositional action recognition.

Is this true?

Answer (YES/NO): NO